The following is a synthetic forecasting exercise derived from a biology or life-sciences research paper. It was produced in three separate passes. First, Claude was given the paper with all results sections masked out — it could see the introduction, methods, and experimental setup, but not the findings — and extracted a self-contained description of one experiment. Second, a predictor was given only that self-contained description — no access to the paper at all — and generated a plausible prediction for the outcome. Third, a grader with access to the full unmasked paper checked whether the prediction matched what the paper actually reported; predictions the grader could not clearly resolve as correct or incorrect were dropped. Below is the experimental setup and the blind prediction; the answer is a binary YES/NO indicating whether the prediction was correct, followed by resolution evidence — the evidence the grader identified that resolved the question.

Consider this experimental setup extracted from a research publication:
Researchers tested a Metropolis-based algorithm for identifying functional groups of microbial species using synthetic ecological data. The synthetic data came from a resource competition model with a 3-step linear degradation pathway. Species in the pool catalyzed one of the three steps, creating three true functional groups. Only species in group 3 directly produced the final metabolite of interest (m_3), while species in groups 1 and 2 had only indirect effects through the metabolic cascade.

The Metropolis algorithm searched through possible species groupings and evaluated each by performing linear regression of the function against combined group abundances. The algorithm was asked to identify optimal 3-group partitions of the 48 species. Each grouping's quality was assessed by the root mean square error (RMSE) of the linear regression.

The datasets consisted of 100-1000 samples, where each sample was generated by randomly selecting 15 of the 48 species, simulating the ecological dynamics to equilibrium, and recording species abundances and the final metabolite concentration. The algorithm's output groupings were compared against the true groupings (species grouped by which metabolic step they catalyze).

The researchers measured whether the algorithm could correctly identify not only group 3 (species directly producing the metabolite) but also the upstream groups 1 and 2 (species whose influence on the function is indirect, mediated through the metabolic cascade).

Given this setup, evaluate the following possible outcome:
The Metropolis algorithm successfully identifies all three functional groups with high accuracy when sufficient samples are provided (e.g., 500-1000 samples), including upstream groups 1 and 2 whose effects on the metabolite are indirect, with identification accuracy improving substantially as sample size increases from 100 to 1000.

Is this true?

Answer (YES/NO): NO